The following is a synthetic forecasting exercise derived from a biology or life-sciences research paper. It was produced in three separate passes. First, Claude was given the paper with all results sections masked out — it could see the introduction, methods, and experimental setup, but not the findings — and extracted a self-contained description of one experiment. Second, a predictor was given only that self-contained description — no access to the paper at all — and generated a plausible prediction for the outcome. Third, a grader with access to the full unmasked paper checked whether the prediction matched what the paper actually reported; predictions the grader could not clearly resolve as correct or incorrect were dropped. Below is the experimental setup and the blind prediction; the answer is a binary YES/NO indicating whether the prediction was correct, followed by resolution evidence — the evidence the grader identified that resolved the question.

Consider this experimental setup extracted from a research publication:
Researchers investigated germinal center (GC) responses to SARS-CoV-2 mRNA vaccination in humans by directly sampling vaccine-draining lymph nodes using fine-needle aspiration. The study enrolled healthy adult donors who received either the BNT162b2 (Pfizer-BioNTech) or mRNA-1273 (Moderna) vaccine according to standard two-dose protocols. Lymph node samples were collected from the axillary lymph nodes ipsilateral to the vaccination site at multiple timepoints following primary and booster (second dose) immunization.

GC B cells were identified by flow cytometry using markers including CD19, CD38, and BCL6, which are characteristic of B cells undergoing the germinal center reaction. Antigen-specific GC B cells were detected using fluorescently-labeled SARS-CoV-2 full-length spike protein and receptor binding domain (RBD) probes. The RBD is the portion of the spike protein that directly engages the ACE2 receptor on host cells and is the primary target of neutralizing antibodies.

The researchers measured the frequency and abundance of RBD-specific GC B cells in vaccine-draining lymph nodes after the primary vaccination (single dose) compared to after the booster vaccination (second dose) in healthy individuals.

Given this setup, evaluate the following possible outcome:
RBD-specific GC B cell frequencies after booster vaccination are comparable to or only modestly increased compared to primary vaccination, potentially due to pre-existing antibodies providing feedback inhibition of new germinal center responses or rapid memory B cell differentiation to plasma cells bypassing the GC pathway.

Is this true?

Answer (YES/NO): NO